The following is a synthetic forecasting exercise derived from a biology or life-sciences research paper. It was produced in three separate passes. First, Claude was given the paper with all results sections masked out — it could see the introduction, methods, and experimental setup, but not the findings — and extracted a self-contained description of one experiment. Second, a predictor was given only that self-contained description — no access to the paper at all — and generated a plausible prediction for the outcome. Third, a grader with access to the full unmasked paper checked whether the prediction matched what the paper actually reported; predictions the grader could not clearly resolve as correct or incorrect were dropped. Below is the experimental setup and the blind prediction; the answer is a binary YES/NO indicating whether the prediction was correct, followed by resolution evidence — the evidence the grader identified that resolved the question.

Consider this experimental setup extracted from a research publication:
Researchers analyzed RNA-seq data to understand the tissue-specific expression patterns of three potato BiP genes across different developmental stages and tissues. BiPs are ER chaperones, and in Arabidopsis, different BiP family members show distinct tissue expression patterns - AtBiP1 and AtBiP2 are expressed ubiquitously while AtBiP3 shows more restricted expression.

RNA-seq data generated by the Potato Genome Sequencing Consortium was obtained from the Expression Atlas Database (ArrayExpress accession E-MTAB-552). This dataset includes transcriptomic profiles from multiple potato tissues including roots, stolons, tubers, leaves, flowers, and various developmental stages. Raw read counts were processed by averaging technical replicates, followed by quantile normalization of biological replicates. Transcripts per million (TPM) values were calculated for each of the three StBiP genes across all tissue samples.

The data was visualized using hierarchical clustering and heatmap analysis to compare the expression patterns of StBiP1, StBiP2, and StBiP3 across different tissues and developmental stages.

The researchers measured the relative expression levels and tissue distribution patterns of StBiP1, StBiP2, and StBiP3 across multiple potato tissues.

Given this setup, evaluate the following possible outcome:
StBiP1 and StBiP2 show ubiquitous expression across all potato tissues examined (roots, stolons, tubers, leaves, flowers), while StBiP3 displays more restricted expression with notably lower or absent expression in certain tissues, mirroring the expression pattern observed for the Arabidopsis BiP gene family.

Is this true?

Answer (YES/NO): YES